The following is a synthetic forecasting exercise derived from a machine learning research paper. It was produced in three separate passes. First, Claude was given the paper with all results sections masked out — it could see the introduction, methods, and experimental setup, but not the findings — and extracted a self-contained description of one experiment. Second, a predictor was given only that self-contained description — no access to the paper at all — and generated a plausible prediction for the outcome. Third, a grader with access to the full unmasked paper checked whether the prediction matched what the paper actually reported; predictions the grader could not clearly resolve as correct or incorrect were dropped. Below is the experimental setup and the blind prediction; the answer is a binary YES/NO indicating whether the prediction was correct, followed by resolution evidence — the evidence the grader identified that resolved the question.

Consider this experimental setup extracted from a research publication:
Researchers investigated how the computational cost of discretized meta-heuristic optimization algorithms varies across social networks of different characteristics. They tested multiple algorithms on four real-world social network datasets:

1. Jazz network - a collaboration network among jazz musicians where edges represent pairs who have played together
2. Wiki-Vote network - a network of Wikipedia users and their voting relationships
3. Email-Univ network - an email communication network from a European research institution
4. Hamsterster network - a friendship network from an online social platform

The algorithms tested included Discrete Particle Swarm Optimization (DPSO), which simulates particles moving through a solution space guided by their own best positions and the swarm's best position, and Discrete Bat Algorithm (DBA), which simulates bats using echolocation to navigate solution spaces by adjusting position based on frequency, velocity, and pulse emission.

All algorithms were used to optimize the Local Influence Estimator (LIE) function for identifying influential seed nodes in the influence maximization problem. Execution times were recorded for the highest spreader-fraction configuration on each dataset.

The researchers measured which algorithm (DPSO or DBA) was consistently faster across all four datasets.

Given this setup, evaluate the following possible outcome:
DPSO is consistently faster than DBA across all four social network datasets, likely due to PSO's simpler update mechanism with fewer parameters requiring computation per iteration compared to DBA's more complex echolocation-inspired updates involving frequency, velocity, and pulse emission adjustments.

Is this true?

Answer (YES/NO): YES